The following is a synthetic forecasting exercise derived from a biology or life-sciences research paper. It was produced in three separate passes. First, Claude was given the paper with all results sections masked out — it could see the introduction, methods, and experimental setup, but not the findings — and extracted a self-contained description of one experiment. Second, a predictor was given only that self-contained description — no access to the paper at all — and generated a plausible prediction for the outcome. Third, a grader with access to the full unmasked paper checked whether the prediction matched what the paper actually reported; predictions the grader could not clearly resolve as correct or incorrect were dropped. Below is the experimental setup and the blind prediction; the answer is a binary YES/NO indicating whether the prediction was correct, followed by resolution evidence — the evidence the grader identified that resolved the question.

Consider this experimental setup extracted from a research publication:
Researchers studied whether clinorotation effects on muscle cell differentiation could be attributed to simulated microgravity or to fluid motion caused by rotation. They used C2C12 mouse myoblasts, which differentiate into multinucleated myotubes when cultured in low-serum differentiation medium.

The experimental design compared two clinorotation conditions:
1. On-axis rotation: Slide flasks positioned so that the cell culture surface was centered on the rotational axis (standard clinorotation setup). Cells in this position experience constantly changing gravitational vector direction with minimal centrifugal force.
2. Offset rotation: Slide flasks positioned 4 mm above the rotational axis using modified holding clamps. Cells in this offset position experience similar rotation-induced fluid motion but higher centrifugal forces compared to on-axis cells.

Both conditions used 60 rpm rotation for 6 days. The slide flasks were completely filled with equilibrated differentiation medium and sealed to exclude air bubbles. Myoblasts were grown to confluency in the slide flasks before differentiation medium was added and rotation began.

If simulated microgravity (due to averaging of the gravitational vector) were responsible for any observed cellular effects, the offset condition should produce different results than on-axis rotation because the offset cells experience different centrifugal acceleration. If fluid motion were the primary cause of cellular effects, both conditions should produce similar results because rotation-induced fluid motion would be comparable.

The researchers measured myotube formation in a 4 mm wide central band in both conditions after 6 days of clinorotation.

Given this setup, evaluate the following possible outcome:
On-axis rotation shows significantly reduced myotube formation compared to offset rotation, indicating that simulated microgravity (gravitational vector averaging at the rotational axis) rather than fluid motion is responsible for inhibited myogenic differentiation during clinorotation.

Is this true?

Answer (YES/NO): NO